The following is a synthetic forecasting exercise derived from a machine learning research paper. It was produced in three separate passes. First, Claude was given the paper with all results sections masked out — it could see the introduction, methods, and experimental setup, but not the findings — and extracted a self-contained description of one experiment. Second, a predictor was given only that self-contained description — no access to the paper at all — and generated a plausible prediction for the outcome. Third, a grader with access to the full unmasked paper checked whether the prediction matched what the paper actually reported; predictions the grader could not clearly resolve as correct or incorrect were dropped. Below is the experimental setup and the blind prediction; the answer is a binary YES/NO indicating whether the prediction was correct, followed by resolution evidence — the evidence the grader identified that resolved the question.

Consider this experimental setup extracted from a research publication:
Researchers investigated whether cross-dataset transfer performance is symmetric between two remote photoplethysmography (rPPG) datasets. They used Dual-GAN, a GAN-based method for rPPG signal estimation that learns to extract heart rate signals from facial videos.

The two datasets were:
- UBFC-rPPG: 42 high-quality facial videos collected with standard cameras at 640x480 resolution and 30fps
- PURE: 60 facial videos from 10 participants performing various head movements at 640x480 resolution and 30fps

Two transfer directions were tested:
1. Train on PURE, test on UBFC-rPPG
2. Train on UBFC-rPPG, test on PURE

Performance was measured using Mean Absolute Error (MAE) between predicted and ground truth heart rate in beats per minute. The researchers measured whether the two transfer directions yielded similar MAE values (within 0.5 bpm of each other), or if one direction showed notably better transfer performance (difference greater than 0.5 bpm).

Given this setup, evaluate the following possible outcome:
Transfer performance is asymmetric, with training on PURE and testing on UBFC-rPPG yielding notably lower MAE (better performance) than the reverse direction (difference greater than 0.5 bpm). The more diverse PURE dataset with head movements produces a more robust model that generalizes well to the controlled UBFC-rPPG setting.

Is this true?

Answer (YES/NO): NO